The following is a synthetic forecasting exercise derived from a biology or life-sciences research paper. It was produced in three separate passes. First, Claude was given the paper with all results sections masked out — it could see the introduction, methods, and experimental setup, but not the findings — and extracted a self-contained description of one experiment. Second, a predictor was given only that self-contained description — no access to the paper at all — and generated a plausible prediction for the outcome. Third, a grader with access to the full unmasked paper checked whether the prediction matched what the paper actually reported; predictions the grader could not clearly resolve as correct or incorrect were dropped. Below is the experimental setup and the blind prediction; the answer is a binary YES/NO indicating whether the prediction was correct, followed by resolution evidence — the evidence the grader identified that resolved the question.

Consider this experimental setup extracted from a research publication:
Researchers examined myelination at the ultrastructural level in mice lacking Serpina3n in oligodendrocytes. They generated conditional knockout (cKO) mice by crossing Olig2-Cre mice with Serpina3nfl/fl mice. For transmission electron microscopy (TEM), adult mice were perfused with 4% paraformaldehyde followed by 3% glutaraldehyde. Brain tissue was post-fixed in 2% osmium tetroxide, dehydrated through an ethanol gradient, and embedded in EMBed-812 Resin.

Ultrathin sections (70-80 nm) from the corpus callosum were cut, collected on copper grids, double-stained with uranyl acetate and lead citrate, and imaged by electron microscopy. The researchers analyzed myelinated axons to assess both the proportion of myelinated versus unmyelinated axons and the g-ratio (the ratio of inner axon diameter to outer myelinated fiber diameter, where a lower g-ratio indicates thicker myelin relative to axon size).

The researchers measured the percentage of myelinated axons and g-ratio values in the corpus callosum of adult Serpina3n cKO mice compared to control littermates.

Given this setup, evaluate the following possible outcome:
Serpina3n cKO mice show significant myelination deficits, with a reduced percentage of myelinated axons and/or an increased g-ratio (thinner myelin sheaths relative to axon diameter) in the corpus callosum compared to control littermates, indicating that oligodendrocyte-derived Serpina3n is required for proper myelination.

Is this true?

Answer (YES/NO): NO